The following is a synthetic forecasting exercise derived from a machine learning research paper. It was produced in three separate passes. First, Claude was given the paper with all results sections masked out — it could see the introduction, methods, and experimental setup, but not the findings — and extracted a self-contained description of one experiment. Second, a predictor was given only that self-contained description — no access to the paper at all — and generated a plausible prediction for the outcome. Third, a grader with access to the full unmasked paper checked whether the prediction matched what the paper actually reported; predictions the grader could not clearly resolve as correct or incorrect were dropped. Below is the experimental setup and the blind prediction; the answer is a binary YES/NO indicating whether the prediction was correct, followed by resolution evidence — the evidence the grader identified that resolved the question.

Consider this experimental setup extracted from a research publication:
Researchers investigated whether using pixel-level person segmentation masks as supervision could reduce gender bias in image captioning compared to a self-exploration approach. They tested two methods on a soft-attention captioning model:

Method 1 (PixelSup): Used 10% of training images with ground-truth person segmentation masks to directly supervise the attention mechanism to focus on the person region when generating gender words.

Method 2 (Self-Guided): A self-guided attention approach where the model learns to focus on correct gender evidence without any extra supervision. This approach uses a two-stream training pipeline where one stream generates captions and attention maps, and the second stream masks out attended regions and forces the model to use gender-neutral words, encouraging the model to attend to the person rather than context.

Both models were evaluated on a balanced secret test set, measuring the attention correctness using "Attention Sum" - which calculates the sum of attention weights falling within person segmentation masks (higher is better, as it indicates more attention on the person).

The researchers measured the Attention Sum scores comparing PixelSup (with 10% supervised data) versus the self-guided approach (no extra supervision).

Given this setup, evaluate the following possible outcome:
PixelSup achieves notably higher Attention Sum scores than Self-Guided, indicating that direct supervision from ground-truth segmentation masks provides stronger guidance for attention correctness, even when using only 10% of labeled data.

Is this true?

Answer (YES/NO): YES